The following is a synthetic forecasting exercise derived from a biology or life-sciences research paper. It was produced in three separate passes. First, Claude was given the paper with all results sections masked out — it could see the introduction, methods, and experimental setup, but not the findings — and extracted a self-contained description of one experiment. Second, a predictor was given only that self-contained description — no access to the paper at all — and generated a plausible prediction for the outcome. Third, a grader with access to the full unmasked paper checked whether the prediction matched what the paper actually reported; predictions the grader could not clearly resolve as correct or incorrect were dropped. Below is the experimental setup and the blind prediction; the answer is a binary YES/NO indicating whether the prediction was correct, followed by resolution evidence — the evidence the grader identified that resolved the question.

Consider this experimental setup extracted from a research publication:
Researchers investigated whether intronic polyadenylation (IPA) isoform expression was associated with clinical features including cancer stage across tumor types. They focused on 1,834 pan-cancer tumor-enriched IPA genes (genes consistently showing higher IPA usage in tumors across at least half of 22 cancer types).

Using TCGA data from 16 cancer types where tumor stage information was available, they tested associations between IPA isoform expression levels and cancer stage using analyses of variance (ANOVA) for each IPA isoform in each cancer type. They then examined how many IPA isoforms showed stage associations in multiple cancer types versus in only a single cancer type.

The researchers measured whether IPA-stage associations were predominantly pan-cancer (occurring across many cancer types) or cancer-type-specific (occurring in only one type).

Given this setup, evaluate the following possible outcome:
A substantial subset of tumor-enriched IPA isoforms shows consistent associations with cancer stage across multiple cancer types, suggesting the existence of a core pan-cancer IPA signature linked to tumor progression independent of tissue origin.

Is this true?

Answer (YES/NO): NO